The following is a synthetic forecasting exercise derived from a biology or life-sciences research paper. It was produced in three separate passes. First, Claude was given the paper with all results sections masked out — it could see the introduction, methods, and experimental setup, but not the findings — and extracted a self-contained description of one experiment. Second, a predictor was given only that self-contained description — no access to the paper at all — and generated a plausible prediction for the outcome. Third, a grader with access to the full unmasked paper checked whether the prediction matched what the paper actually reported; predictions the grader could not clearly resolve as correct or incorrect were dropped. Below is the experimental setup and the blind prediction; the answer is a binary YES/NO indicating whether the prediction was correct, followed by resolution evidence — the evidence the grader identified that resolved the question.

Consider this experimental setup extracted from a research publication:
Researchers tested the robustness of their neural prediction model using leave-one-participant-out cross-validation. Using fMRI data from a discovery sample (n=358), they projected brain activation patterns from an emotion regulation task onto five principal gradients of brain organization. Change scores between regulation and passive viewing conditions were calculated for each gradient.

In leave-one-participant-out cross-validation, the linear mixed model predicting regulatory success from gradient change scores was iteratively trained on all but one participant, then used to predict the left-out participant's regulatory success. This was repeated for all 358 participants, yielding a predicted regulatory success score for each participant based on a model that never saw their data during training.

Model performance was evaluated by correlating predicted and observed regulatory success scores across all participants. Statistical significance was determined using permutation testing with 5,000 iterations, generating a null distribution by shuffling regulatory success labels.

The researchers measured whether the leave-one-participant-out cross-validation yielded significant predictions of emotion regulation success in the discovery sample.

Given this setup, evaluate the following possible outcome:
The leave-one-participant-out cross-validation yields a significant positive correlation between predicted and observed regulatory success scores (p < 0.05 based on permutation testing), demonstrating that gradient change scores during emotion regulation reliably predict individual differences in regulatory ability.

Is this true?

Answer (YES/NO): YES